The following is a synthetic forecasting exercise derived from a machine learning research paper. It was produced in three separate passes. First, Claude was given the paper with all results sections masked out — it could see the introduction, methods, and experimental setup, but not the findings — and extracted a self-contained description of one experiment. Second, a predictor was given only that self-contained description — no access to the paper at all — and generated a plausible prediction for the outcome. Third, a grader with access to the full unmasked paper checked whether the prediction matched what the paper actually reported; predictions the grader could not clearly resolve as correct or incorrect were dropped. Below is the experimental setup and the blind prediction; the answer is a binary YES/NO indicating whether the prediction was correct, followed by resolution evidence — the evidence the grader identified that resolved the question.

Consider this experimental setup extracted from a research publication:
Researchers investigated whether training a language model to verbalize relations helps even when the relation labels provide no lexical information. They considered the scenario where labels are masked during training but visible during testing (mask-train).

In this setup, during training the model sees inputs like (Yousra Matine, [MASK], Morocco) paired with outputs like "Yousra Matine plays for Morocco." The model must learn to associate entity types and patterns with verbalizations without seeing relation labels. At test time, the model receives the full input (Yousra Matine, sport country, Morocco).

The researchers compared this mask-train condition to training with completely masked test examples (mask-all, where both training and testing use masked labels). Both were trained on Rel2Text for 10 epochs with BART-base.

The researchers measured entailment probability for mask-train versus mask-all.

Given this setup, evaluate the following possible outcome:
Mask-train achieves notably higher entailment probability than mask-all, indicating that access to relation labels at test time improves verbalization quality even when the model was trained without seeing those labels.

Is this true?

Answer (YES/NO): YES